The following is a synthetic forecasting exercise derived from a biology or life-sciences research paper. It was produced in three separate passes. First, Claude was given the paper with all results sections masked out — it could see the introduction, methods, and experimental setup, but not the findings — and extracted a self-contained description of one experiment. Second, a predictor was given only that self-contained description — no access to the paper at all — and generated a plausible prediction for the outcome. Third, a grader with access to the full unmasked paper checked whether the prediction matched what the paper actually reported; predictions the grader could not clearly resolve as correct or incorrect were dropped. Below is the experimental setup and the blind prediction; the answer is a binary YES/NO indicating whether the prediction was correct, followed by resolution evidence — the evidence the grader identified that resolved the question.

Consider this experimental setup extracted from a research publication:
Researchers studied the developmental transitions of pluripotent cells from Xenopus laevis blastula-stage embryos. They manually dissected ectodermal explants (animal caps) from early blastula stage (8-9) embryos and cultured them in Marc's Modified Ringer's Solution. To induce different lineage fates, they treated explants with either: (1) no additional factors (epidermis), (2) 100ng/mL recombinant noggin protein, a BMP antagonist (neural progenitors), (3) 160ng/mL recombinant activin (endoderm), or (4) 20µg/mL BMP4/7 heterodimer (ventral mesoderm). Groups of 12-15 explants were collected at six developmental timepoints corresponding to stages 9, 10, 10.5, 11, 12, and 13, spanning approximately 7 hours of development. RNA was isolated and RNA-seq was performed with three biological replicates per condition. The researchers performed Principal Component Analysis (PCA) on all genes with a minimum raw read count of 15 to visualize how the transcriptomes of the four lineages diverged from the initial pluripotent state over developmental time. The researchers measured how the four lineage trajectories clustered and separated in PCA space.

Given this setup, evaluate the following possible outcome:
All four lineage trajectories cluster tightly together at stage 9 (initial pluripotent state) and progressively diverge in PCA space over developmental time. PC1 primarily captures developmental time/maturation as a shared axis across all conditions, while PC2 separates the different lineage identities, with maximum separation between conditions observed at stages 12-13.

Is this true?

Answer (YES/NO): YES